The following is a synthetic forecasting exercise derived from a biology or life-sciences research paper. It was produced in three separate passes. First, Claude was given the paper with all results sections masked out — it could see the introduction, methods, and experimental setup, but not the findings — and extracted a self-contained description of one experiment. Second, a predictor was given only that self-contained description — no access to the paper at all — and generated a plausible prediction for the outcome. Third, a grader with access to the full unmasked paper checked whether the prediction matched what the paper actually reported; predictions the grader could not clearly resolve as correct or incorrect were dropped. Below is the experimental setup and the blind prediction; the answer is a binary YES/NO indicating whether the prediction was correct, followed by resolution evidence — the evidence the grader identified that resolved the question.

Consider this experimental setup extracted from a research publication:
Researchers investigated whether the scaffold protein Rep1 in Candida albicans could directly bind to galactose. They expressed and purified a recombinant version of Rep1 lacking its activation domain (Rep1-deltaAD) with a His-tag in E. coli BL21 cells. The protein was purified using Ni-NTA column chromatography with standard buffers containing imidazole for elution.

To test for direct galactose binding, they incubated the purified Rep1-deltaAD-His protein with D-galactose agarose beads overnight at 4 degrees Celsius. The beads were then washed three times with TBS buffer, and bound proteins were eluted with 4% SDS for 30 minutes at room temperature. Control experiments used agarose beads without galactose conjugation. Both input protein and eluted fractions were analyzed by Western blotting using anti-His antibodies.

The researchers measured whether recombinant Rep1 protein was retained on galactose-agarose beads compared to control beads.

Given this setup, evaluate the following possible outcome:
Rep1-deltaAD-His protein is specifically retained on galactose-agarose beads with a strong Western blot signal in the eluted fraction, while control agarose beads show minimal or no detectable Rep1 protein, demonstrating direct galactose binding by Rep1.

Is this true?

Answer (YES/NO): YES